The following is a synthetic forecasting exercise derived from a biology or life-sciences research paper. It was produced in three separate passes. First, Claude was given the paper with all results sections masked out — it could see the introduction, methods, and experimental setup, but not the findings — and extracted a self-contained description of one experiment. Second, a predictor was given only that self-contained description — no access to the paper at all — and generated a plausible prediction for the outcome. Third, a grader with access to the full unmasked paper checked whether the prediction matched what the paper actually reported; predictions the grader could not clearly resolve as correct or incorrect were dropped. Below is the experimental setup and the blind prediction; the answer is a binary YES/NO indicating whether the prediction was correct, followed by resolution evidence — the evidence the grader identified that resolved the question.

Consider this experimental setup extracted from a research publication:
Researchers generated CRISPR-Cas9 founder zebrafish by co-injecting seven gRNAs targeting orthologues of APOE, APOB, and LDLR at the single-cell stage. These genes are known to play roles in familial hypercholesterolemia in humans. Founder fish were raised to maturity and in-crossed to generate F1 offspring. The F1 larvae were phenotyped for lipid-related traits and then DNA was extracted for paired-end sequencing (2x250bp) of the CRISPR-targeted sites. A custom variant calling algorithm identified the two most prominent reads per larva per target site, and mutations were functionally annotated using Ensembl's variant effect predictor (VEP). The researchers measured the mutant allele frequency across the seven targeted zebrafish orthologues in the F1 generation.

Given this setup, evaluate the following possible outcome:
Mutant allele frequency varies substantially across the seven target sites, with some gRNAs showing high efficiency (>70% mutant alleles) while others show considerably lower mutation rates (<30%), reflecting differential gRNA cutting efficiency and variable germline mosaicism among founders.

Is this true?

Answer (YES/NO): NO